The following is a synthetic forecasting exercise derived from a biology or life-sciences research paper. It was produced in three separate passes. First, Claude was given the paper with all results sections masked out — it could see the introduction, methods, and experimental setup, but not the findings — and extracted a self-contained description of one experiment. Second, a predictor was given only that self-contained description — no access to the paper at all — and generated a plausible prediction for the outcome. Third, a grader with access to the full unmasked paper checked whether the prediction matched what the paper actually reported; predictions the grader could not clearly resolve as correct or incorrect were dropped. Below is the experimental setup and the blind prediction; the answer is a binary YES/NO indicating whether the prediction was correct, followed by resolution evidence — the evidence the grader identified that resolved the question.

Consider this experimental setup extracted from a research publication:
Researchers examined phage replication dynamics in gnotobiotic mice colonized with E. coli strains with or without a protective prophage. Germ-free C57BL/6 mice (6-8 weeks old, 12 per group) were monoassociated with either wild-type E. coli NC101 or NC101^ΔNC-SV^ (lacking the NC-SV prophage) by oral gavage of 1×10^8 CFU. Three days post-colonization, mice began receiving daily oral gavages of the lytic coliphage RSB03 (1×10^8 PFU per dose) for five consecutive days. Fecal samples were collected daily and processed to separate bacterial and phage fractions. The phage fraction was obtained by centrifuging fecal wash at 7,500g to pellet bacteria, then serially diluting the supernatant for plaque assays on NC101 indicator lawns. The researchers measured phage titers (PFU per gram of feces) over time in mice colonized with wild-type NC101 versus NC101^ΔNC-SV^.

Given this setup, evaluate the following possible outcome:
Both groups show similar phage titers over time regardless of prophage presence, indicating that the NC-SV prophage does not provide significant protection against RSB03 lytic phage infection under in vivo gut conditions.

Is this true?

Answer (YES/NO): NO